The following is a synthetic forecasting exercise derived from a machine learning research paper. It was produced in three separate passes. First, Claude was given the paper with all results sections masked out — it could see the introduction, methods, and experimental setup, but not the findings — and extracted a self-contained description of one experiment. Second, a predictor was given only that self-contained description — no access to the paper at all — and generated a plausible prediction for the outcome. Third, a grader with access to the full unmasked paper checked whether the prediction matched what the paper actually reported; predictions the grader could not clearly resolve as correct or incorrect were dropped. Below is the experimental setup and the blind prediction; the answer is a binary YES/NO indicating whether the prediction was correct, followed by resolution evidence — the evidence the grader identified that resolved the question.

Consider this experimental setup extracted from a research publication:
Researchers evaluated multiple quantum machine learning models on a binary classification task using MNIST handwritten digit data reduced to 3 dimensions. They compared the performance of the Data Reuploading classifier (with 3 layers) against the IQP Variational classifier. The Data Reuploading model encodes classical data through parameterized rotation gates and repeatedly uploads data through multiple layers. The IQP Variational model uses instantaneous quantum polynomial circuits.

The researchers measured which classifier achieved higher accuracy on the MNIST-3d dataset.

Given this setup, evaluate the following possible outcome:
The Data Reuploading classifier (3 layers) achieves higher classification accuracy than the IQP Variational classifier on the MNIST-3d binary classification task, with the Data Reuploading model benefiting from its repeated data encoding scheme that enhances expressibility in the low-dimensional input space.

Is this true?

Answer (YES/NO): YES